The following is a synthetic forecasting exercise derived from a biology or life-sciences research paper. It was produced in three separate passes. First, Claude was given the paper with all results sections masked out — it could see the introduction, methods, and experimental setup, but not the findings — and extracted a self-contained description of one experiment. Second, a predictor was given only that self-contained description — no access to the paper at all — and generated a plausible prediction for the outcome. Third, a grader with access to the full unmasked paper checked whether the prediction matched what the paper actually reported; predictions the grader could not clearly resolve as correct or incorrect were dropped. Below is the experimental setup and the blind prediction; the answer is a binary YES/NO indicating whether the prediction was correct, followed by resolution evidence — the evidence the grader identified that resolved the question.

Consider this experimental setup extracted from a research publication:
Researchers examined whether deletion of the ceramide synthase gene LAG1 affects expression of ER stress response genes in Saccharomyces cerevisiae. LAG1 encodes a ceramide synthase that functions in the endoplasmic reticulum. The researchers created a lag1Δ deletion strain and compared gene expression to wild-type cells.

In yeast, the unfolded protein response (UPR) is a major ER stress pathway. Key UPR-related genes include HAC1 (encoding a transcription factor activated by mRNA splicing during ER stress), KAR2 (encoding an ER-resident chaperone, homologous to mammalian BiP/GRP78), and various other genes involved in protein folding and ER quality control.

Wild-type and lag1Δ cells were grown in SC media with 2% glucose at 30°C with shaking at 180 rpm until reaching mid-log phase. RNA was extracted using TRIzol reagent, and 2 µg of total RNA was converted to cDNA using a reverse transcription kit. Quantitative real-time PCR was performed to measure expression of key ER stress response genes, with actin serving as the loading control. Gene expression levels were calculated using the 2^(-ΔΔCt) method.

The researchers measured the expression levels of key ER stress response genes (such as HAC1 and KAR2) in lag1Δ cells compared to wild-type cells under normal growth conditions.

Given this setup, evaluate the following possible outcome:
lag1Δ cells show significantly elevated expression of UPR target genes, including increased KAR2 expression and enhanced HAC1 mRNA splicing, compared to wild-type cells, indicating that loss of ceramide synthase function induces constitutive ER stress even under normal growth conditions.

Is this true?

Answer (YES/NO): NO